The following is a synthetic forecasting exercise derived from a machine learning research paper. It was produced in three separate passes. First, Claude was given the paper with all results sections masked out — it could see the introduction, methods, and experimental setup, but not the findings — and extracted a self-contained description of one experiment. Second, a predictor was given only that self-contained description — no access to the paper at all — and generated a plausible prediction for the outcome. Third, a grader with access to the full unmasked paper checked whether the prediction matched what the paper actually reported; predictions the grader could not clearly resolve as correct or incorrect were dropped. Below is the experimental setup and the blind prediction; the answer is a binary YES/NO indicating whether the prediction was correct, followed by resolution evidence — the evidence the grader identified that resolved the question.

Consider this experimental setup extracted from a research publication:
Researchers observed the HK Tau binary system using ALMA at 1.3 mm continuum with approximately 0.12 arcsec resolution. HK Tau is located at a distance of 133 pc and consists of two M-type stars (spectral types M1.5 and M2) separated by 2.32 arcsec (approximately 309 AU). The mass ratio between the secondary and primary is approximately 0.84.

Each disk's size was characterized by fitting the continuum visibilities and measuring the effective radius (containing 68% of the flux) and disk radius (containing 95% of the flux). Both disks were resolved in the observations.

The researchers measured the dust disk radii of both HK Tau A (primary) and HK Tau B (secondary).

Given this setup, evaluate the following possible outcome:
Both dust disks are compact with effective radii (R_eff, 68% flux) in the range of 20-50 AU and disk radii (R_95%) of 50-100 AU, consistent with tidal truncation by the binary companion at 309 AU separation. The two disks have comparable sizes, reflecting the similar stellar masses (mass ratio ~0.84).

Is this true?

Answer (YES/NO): NO